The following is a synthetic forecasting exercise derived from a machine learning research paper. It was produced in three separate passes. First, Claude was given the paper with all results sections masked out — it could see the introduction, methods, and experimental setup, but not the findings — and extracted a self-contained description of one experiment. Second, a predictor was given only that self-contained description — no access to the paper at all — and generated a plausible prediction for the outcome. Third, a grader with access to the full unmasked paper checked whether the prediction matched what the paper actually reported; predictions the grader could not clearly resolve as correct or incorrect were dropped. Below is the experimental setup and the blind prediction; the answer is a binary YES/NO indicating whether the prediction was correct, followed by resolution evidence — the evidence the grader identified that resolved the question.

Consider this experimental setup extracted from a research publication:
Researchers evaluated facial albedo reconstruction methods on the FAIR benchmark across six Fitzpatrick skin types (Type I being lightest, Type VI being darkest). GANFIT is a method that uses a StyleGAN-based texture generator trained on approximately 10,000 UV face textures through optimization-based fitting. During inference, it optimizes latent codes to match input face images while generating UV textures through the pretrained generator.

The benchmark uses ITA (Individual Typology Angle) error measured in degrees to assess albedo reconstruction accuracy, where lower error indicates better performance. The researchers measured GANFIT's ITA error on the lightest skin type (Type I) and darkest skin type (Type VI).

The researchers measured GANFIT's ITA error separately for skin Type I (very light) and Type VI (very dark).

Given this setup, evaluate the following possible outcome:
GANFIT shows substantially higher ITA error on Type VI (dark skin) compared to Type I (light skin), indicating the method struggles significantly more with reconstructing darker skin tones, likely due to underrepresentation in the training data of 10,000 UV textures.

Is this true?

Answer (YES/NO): NO